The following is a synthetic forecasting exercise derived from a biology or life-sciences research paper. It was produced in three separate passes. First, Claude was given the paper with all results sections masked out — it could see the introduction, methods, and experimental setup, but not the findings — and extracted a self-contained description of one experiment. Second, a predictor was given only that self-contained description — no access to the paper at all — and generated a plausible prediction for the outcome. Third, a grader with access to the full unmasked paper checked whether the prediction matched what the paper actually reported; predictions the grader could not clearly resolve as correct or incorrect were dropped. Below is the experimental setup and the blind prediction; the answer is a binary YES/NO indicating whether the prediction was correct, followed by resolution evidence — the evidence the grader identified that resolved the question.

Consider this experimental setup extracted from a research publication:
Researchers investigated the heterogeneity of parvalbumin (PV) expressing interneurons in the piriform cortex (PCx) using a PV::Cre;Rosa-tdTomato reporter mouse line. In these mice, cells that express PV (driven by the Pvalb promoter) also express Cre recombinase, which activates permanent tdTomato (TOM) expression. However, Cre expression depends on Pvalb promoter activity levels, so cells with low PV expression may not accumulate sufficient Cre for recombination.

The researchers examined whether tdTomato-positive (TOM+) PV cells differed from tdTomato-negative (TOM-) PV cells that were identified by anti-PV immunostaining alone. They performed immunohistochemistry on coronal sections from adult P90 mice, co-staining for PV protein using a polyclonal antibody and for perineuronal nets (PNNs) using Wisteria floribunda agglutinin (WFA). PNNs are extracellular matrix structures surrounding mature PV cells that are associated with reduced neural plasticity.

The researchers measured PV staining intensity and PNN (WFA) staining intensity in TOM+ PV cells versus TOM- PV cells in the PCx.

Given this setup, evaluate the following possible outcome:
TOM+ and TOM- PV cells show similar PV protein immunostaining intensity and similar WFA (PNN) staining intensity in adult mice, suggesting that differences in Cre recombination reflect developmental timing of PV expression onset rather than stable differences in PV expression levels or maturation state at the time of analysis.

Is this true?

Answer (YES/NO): NO